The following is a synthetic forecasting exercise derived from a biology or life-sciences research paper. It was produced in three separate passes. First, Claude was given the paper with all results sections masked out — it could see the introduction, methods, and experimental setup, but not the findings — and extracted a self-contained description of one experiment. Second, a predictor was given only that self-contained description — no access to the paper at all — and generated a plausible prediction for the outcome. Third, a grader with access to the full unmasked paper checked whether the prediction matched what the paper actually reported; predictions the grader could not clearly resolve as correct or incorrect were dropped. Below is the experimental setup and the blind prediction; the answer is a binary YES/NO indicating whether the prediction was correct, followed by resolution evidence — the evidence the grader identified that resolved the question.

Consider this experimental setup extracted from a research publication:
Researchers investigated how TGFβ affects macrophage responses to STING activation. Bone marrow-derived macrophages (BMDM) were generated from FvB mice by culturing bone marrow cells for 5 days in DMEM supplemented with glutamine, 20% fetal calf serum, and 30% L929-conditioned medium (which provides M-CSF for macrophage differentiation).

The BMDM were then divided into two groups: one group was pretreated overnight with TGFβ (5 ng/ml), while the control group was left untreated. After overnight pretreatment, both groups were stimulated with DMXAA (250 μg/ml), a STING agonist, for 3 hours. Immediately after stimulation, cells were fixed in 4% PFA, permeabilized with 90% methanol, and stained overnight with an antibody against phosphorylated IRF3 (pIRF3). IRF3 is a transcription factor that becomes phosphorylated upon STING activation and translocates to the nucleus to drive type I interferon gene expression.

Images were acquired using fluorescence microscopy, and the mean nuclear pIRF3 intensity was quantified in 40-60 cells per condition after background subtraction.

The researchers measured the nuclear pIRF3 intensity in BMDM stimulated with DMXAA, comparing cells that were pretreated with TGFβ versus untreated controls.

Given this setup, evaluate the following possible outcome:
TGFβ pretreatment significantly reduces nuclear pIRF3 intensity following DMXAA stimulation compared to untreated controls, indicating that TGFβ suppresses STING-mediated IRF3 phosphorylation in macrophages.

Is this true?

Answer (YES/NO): YES